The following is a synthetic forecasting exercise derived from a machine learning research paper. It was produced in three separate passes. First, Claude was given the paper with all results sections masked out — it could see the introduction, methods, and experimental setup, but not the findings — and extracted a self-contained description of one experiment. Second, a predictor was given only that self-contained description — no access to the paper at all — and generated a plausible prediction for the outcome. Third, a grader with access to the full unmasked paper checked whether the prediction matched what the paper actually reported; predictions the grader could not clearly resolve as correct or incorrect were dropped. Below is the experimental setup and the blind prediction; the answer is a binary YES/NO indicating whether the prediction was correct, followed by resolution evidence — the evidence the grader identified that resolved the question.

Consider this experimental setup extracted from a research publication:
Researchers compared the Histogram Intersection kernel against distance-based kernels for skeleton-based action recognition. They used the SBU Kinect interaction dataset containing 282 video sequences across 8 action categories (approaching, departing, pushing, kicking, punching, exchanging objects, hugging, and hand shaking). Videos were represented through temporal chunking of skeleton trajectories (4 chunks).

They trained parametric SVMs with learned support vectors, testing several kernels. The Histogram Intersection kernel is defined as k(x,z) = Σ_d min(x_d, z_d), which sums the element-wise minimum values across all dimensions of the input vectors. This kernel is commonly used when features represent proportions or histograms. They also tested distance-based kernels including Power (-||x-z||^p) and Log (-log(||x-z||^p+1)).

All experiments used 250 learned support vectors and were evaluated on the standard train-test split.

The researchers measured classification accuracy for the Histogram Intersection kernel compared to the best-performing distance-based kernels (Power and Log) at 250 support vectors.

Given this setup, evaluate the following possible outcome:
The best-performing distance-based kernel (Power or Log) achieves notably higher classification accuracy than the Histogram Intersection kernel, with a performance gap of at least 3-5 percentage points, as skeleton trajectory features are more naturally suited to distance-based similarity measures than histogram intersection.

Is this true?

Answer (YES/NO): NO